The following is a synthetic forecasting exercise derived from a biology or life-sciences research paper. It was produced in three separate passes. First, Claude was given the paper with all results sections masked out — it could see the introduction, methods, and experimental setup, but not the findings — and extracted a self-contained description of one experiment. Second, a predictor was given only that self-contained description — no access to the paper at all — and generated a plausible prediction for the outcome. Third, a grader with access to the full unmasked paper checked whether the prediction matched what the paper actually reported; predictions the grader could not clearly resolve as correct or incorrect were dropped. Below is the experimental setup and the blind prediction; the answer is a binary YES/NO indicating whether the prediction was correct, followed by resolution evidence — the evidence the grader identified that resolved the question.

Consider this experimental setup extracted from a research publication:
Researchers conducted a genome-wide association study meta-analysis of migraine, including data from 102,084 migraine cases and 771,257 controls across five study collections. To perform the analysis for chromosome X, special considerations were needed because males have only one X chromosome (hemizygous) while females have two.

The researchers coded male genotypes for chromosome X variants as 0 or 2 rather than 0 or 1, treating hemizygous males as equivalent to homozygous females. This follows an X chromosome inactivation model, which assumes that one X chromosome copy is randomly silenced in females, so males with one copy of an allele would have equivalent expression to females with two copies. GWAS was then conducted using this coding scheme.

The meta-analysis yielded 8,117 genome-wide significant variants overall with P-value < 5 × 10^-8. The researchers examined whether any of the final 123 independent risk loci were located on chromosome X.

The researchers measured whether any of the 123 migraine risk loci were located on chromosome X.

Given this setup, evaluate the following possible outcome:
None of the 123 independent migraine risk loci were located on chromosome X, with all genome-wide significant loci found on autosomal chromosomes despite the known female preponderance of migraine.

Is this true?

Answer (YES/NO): NO